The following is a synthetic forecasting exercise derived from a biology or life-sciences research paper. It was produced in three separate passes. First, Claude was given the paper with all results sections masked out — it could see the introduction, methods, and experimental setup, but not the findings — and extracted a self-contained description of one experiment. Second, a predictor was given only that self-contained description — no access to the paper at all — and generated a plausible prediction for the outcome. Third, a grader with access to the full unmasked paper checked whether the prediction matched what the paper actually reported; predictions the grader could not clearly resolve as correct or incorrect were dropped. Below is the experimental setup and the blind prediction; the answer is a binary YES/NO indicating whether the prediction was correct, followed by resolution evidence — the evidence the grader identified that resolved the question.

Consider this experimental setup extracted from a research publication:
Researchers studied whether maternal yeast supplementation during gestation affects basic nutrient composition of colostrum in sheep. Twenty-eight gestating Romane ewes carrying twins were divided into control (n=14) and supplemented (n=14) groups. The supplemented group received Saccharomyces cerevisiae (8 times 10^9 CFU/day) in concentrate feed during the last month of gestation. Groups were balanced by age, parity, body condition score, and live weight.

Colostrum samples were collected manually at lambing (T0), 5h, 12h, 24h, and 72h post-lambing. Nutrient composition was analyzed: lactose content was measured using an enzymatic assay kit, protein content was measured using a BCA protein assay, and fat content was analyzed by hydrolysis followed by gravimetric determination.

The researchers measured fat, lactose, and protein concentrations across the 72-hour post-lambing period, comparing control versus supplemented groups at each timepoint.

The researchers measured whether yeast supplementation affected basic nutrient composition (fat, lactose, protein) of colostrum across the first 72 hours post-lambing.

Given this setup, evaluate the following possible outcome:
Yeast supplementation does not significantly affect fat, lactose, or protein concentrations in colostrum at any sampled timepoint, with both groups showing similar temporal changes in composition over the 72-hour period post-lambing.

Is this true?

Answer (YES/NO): YES